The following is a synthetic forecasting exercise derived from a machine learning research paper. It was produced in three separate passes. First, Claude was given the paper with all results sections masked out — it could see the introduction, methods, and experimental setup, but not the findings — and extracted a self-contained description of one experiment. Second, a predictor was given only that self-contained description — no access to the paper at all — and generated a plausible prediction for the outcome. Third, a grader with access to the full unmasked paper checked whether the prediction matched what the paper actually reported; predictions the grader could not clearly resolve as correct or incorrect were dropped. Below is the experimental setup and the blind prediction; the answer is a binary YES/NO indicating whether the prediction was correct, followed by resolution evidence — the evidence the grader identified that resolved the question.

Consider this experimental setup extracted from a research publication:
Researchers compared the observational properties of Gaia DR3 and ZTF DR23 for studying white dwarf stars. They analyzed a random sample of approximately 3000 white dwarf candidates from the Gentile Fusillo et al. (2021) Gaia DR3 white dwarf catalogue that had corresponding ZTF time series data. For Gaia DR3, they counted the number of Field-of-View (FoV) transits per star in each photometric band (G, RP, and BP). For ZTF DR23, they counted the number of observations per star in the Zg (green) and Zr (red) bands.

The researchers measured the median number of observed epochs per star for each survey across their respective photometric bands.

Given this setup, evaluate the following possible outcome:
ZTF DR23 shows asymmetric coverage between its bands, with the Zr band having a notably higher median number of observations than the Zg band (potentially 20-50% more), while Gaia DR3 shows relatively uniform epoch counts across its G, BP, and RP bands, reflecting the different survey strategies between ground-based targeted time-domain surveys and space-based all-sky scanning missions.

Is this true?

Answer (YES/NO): NO